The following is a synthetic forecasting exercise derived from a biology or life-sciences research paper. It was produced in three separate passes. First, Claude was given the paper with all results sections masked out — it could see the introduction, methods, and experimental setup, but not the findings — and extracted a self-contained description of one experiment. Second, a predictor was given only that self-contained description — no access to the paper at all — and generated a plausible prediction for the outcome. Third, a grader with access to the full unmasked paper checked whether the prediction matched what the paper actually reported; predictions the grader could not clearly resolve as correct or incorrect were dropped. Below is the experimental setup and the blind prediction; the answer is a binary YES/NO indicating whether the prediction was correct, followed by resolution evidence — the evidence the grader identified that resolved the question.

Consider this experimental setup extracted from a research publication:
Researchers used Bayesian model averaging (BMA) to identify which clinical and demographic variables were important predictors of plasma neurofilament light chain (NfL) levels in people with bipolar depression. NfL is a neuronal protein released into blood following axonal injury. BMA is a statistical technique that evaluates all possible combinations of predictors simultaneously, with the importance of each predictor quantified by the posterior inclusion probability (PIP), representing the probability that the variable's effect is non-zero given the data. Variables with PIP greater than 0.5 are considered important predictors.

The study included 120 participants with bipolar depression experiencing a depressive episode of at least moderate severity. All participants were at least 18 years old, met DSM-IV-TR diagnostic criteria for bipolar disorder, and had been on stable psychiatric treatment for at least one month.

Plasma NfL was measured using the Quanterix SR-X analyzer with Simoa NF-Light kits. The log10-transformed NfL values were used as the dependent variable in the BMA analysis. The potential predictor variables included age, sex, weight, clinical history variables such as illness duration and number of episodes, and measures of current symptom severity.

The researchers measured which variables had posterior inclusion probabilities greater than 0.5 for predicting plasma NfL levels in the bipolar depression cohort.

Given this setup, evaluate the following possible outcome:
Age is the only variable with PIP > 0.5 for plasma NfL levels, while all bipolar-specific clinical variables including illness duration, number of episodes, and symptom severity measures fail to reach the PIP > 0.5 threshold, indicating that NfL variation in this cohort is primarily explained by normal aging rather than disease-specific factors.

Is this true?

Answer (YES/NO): NO